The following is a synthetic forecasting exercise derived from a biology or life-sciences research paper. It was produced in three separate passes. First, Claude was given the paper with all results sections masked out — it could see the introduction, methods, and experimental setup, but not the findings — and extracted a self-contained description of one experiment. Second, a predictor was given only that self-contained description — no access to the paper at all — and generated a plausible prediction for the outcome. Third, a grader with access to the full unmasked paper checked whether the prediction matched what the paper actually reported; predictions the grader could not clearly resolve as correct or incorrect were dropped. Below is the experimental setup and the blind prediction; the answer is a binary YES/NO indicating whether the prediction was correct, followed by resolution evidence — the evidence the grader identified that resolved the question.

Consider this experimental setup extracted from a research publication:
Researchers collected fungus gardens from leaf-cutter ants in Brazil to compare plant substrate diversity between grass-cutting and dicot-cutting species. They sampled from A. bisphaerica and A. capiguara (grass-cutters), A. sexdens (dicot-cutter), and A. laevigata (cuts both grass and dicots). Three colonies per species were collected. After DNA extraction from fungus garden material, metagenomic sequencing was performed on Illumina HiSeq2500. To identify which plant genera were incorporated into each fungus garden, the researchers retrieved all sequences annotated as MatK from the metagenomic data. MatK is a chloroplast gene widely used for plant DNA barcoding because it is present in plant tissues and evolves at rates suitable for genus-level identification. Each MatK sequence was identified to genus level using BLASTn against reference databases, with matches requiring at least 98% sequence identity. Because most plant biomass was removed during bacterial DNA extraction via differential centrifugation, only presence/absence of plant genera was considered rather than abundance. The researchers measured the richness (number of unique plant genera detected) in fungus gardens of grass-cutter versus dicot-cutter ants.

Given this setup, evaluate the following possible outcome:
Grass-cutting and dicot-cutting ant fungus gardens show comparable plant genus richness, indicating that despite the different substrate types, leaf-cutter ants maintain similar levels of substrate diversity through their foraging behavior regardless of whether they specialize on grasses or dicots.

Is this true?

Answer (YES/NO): NO